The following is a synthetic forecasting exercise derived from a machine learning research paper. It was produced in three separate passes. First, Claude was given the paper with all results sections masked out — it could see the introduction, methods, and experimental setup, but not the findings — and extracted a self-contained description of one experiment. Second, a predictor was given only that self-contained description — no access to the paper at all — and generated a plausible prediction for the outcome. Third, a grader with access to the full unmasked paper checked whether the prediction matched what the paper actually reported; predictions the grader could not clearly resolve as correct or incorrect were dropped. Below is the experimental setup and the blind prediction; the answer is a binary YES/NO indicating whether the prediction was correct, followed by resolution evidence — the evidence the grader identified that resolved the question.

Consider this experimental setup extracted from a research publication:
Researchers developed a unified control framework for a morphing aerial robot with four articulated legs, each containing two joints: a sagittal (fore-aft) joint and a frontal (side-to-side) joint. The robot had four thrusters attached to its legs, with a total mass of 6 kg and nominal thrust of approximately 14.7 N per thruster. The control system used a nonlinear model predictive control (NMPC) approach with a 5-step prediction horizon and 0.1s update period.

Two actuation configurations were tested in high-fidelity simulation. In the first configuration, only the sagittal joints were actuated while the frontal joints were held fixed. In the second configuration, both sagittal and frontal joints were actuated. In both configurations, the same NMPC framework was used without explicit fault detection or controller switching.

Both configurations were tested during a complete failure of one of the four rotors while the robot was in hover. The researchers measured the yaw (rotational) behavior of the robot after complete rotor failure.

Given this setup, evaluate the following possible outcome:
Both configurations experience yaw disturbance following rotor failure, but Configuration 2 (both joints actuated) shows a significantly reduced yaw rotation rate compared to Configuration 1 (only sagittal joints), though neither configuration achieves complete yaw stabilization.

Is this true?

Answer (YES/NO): NO